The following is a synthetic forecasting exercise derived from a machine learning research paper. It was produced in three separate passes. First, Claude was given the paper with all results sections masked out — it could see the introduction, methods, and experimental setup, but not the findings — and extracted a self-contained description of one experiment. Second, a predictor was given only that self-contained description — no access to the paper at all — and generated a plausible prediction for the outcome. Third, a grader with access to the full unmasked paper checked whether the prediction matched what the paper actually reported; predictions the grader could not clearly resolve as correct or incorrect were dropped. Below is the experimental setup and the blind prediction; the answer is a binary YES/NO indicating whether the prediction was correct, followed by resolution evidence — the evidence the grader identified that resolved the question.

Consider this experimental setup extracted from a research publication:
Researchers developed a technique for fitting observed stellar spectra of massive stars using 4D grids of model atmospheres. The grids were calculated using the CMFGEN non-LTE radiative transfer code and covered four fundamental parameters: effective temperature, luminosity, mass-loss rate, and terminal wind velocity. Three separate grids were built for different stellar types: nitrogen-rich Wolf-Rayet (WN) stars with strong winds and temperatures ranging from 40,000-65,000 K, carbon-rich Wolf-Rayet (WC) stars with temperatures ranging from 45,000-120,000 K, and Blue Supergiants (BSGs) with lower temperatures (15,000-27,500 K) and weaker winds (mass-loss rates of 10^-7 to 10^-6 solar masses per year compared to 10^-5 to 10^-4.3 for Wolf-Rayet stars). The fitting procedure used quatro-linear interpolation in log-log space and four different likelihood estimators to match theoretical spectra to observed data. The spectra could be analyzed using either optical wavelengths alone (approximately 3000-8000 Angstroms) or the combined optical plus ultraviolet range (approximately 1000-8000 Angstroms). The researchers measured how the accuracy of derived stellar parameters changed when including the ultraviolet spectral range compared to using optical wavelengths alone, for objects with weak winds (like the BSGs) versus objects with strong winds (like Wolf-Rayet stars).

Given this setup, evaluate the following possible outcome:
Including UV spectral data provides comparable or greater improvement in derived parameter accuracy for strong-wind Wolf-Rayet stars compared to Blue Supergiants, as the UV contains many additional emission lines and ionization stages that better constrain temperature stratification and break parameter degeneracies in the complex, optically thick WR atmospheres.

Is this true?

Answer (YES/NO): NO